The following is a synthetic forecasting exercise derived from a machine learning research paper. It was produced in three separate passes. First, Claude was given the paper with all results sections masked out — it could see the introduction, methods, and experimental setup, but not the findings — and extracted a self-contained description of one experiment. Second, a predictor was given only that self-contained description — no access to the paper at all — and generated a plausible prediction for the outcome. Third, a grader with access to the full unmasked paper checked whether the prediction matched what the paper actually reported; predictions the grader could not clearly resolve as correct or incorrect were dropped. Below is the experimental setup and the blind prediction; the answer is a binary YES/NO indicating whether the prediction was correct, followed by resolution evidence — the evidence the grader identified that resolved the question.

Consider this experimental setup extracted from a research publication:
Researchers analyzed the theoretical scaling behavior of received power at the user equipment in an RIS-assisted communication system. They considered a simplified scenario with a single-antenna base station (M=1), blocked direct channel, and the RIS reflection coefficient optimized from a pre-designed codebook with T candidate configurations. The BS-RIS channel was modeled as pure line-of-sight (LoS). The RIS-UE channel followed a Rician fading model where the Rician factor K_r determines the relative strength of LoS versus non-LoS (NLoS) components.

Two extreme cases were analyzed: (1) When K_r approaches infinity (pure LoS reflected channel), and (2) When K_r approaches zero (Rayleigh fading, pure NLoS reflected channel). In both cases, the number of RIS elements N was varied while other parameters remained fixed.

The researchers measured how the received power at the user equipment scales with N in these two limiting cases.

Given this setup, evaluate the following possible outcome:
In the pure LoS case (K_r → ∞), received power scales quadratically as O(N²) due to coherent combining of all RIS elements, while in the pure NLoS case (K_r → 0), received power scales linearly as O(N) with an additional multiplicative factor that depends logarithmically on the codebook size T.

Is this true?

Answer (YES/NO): YES